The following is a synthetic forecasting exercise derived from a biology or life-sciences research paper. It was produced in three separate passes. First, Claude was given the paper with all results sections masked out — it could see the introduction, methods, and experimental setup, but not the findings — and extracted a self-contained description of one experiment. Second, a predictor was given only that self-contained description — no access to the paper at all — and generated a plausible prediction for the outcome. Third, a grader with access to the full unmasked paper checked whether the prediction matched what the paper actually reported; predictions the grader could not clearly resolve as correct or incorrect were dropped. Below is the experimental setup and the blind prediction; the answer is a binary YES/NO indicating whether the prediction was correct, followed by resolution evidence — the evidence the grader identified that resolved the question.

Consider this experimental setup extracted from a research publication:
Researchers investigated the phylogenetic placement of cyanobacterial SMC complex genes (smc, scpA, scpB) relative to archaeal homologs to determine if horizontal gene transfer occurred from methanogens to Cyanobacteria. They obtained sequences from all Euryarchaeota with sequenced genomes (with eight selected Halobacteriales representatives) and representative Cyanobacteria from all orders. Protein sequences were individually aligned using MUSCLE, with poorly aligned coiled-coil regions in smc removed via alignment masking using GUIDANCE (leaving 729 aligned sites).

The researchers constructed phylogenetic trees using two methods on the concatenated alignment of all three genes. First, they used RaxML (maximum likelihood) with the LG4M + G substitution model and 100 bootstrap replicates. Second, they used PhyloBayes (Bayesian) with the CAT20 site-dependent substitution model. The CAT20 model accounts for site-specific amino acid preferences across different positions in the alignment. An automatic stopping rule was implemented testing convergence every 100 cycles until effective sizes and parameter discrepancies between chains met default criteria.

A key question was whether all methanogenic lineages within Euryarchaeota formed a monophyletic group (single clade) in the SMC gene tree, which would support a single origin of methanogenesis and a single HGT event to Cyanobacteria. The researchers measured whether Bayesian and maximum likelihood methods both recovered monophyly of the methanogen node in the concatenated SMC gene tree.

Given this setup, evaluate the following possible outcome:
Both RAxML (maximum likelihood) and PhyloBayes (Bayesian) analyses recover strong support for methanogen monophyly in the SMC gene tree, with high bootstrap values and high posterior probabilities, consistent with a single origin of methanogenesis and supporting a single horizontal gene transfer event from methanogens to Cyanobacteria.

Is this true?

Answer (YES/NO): NO